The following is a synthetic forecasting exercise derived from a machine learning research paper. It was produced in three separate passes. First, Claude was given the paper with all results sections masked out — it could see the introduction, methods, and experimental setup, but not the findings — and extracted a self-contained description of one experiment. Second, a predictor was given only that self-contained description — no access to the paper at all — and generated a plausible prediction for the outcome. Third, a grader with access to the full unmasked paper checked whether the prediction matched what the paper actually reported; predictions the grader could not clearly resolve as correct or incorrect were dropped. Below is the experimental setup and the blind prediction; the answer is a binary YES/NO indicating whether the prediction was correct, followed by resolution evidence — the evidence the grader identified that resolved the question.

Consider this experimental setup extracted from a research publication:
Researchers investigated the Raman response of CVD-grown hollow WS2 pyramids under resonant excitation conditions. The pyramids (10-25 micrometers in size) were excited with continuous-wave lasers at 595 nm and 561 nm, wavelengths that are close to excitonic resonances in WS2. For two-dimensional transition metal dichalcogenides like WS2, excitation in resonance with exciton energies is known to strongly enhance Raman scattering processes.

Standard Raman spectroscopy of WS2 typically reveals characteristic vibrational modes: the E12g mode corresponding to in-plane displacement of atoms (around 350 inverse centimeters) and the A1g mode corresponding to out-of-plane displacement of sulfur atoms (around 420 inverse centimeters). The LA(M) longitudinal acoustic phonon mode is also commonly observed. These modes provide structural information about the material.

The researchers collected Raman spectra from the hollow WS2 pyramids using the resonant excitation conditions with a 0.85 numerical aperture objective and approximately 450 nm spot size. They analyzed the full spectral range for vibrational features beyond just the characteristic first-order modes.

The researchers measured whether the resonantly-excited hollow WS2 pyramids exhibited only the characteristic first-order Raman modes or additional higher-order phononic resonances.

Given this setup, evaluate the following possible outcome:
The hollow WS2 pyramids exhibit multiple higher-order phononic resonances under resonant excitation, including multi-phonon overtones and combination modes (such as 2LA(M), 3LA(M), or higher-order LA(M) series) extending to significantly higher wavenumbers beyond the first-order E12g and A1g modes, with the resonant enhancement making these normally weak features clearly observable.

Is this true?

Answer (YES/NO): YES